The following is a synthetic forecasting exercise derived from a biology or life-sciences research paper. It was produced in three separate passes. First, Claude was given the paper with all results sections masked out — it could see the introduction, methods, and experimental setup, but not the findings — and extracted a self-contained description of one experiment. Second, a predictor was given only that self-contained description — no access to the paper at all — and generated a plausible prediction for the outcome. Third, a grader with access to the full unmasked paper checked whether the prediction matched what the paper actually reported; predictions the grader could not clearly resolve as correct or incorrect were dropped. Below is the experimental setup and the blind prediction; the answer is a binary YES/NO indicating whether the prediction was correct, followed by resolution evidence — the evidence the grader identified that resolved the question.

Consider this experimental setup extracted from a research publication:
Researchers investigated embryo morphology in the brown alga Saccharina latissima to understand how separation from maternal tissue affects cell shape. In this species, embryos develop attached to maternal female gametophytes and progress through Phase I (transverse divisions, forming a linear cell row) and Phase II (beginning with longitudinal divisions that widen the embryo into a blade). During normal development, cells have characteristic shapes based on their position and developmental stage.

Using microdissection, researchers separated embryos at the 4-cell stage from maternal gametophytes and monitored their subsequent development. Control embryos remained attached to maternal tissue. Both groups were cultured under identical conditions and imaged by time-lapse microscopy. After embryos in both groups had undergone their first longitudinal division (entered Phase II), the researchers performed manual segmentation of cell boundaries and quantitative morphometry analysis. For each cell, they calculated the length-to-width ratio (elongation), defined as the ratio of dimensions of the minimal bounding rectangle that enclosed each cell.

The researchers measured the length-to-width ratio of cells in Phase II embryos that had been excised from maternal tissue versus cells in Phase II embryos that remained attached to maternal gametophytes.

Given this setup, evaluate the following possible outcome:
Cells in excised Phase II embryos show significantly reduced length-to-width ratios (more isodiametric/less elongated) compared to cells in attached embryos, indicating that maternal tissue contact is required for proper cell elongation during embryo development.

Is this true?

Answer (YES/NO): NO